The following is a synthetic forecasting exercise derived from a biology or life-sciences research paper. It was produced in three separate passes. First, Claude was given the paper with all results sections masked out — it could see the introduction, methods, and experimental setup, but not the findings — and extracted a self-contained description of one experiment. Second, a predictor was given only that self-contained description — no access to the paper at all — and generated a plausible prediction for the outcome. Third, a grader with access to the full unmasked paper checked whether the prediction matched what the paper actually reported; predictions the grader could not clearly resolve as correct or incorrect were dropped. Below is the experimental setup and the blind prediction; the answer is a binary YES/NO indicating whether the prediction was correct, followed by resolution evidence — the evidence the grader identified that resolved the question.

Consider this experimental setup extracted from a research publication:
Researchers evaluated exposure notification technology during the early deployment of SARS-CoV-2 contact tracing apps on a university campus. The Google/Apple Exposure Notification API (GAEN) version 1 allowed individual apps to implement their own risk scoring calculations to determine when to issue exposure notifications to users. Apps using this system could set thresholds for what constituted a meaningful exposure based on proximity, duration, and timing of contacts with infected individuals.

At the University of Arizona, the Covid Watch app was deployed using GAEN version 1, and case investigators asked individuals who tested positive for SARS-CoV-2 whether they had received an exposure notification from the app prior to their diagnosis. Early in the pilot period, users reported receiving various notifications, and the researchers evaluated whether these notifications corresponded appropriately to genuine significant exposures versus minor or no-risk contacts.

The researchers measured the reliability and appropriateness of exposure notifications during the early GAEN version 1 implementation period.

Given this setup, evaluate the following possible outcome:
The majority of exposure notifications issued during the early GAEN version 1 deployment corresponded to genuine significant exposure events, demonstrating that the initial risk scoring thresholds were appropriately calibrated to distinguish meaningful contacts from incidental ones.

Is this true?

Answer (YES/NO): NO